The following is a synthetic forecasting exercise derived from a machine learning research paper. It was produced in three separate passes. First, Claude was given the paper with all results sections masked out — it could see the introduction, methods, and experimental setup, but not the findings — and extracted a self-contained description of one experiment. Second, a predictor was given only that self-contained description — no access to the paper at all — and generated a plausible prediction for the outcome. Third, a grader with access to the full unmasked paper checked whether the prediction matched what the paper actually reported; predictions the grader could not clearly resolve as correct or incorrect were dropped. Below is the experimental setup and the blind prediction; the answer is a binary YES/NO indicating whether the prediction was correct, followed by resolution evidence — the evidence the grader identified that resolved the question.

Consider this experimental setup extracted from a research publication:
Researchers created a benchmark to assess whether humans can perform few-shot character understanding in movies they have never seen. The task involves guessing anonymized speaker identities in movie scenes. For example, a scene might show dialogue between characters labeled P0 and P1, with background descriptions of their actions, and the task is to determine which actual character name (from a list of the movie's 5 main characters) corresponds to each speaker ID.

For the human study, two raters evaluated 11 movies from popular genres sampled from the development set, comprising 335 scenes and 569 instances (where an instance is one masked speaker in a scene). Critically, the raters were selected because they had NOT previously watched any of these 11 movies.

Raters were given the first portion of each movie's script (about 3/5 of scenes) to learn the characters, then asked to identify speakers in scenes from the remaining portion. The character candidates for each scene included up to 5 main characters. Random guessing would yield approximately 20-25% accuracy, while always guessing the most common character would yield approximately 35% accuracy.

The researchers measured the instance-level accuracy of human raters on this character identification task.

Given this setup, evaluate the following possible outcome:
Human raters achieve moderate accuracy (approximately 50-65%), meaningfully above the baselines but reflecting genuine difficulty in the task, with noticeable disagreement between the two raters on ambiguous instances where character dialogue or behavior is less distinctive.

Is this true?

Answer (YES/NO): NO